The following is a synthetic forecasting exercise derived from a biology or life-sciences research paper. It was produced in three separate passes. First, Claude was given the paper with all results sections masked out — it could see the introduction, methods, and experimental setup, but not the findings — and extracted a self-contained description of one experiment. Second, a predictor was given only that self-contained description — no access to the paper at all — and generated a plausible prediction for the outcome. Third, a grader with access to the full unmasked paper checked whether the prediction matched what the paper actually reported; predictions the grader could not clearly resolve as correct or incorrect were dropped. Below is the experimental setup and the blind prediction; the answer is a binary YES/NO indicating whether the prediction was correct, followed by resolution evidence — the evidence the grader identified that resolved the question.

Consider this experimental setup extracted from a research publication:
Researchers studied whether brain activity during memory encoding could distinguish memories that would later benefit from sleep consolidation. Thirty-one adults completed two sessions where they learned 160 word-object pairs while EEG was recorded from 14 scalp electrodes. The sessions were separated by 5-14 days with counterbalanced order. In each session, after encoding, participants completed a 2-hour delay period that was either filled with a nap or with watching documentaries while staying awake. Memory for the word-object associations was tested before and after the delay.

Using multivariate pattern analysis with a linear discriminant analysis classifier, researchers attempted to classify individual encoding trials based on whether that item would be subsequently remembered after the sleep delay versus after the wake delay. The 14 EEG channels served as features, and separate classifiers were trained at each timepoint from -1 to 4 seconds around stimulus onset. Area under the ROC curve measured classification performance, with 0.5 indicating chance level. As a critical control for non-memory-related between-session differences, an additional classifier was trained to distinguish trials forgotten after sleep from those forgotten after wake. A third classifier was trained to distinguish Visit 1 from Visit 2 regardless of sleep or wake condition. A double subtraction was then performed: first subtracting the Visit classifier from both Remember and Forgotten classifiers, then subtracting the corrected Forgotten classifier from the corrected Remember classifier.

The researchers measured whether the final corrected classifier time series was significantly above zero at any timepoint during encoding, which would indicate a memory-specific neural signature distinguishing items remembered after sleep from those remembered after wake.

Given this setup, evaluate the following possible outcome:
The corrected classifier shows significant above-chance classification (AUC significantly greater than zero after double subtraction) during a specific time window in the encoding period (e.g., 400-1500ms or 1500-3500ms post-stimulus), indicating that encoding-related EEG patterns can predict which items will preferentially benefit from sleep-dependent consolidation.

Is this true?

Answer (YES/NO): YES